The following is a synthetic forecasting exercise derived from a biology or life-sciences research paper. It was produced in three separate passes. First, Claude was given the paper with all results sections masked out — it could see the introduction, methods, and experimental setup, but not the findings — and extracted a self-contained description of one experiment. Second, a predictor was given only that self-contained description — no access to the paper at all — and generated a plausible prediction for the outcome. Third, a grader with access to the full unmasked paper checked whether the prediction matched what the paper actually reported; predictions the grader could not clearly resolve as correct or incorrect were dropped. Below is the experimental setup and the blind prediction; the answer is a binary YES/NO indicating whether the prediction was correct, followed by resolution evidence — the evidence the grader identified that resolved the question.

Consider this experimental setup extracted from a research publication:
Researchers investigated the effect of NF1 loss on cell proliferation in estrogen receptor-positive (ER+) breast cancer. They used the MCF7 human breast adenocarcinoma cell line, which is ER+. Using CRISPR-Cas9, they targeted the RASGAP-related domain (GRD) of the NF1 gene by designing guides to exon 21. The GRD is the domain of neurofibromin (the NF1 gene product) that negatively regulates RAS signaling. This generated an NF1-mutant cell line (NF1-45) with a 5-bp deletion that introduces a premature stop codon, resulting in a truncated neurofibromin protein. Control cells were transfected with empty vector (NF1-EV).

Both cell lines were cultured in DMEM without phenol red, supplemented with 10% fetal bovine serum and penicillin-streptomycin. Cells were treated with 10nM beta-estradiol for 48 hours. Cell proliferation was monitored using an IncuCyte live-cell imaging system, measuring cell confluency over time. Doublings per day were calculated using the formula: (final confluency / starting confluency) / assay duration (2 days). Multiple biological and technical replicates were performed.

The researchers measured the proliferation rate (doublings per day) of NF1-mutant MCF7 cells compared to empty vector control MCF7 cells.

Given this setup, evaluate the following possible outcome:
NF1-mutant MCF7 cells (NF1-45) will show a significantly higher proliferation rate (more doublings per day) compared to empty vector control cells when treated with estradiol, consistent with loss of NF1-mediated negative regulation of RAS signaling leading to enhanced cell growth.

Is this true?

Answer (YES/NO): YES